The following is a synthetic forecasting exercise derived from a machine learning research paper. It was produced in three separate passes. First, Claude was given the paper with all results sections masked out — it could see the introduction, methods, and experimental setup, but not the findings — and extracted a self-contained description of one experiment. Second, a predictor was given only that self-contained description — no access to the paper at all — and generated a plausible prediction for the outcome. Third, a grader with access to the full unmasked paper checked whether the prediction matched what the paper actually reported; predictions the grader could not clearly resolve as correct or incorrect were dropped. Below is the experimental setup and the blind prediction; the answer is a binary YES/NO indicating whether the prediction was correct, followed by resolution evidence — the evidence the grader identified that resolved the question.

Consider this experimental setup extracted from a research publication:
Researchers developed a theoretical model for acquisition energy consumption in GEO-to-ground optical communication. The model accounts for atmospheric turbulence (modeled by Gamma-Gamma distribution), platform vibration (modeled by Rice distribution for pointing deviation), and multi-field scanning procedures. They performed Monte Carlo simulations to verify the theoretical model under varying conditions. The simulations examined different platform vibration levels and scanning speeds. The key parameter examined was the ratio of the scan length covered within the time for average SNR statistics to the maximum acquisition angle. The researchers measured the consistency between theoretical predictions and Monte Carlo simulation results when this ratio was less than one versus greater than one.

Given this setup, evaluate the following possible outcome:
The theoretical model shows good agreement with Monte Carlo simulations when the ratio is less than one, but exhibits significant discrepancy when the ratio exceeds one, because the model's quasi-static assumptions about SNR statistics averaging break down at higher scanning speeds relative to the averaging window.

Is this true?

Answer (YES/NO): YES